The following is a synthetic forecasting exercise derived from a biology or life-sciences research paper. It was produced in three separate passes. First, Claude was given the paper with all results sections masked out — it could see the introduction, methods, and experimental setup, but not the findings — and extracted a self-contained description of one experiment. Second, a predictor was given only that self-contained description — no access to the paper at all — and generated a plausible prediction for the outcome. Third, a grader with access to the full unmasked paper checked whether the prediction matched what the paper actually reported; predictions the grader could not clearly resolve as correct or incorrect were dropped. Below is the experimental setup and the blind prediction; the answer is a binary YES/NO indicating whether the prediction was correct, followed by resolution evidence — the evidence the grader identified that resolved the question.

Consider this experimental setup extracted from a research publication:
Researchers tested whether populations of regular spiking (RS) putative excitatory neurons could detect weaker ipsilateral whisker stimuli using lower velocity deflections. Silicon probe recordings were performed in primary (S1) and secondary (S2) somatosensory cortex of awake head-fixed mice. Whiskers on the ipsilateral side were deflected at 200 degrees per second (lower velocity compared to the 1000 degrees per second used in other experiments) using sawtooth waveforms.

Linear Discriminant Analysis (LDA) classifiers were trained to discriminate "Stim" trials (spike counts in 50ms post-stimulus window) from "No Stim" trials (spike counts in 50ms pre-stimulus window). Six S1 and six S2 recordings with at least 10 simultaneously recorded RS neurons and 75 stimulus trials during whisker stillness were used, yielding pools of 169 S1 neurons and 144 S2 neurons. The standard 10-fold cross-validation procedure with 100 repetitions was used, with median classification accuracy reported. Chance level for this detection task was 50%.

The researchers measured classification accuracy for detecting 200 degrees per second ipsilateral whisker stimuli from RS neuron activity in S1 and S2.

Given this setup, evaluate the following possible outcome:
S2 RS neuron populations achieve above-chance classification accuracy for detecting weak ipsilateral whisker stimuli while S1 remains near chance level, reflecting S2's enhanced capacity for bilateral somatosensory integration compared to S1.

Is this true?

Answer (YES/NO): NO